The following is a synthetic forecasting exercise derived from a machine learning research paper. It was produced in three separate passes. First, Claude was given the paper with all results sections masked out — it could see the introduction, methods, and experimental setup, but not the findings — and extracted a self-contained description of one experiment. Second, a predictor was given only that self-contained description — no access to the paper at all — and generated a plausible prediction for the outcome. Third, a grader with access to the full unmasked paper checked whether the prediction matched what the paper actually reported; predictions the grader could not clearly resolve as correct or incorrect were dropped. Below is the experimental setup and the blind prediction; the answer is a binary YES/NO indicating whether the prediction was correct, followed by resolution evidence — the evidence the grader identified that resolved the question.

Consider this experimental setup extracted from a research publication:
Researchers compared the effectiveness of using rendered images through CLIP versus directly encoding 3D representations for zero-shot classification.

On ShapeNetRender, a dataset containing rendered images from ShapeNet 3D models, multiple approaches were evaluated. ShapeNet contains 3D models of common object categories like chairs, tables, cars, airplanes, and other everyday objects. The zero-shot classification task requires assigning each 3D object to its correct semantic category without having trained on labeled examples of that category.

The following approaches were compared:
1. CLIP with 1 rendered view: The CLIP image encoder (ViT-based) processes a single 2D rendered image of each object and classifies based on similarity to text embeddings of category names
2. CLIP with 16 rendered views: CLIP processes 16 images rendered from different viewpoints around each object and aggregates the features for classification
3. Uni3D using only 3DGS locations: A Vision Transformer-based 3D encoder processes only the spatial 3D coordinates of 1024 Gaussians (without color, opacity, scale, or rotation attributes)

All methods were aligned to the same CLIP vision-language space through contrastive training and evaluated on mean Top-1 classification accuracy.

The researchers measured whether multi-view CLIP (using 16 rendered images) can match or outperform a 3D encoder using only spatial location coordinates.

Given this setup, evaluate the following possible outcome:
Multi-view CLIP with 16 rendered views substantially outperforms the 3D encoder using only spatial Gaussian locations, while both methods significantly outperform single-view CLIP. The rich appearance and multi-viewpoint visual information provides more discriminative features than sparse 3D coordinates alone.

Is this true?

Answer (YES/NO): NO